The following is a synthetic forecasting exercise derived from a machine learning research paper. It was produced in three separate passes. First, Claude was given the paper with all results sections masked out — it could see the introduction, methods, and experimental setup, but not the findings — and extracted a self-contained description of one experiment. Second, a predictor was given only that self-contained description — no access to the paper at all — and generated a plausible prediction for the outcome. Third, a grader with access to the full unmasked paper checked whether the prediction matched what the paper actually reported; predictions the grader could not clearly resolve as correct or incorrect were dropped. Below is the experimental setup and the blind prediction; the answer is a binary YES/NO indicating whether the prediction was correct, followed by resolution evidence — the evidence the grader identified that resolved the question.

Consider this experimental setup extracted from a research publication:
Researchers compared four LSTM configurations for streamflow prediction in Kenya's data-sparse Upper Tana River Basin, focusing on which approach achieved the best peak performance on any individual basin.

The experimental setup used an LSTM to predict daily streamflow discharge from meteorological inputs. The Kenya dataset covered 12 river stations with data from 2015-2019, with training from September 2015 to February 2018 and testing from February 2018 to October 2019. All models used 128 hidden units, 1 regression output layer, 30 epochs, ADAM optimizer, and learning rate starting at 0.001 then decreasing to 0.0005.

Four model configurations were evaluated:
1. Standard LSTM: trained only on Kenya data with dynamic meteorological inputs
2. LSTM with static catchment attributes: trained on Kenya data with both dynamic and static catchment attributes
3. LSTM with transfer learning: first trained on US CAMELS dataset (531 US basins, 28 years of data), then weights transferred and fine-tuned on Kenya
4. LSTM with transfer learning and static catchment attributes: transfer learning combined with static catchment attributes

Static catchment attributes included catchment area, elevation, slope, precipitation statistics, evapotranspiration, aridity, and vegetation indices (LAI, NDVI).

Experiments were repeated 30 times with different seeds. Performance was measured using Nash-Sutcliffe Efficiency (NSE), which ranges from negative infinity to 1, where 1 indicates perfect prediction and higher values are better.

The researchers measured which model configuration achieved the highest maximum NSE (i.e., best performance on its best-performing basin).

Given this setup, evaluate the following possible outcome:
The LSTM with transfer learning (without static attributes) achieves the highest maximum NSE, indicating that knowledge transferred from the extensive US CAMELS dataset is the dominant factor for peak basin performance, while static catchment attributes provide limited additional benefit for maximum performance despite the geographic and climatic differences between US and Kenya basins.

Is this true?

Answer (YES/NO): NO